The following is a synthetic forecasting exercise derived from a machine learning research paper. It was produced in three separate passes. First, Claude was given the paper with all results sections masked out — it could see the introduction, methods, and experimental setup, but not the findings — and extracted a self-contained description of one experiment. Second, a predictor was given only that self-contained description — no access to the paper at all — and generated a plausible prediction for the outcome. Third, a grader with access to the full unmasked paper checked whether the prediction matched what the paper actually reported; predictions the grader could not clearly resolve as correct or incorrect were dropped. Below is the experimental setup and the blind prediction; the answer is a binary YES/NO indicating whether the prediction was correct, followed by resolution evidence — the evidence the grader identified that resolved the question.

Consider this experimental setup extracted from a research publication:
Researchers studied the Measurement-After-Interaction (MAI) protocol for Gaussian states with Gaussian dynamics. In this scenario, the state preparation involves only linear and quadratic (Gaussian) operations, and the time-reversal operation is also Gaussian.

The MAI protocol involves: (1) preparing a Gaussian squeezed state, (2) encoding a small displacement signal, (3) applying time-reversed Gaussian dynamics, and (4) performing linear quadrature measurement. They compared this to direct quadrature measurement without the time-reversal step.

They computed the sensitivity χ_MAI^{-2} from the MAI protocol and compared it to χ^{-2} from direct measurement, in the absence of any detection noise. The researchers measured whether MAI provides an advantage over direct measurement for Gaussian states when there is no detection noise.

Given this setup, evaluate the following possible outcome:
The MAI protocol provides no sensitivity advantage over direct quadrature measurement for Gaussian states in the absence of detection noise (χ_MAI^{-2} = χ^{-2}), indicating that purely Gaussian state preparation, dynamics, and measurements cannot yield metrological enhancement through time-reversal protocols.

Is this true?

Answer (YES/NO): YES